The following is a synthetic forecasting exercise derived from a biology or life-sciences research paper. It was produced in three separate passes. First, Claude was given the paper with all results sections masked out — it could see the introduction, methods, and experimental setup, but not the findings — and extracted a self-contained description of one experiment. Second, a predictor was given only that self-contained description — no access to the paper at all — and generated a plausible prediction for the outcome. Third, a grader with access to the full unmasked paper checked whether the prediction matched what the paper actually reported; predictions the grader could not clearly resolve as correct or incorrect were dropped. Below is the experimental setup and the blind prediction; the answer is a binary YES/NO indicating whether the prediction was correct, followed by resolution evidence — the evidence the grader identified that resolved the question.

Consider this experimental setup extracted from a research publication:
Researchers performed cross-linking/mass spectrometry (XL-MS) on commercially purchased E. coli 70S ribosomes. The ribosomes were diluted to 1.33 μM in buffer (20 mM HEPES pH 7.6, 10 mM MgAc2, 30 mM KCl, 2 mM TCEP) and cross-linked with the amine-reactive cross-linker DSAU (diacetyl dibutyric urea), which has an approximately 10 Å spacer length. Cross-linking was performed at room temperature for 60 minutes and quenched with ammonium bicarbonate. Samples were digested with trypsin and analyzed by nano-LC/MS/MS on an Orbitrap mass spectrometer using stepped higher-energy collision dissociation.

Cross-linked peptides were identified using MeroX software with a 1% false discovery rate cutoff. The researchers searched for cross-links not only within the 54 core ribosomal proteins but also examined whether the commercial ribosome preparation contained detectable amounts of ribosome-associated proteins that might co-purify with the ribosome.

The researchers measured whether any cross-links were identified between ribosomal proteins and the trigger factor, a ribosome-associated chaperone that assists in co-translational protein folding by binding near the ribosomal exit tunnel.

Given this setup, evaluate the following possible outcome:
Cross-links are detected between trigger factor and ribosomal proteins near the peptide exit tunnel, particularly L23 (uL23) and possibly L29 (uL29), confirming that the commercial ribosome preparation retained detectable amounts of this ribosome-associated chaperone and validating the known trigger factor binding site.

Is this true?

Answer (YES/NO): NO